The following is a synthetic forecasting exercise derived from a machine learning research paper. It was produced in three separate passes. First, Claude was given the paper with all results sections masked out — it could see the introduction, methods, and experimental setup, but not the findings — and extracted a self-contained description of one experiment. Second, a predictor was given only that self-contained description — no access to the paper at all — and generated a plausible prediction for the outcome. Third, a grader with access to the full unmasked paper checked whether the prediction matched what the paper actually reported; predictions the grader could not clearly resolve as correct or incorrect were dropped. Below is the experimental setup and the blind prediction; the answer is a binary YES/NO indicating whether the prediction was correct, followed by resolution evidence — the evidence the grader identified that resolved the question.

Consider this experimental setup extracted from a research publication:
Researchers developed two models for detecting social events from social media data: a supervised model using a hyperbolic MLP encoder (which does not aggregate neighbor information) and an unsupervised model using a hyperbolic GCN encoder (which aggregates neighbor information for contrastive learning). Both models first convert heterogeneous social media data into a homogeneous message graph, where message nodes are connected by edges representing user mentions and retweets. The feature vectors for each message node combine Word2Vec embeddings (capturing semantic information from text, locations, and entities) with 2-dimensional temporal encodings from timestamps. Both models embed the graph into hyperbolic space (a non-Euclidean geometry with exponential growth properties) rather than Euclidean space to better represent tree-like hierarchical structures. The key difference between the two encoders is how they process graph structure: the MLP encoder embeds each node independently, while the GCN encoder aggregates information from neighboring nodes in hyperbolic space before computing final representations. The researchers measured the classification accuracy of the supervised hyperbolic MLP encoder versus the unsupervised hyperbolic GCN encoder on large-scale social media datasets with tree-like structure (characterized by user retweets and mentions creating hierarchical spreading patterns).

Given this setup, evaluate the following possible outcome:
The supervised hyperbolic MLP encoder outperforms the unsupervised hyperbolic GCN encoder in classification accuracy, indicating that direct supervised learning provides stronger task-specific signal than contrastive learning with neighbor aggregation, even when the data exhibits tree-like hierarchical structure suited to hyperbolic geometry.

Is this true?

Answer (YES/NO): YES